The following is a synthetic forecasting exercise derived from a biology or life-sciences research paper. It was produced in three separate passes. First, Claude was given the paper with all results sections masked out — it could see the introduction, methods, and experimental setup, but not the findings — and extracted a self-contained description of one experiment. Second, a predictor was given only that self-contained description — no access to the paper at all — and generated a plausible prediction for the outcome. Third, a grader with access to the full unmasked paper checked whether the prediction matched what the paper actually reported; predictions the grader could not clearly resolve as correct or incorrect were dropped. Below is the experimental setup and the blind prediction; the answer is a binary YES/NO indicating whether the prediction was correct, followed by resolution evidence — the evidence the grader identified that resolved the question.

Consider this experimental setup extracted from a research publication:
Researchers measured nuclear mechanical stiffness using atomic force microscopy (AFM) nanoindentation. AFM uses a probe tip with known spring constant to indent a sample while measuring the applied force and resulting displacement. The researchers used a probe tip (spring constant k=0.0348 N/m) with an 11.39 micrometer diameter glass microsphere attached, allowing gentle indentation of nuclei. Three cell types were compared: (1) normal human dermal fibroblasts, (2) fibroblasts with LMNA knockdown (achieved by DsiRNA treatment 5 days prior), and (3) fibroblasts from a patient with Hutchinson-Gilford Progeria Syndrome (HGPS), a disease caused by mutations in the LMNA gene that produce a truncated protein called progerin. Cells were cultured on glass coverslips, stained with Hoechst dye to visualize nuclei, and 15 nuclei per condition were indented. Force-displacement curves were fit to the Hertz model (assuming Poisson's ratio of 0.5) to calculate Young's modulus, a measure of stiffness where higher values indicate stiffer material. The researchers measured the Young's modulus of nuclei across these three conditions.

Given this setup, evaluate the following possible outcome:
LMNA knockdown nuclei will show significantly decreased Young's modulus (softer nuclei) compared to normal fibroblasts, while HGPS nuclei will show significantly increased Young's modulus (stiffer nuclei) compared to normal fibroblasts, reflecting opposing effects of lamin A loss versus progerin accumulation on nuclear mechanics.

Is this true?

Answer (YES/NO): NO